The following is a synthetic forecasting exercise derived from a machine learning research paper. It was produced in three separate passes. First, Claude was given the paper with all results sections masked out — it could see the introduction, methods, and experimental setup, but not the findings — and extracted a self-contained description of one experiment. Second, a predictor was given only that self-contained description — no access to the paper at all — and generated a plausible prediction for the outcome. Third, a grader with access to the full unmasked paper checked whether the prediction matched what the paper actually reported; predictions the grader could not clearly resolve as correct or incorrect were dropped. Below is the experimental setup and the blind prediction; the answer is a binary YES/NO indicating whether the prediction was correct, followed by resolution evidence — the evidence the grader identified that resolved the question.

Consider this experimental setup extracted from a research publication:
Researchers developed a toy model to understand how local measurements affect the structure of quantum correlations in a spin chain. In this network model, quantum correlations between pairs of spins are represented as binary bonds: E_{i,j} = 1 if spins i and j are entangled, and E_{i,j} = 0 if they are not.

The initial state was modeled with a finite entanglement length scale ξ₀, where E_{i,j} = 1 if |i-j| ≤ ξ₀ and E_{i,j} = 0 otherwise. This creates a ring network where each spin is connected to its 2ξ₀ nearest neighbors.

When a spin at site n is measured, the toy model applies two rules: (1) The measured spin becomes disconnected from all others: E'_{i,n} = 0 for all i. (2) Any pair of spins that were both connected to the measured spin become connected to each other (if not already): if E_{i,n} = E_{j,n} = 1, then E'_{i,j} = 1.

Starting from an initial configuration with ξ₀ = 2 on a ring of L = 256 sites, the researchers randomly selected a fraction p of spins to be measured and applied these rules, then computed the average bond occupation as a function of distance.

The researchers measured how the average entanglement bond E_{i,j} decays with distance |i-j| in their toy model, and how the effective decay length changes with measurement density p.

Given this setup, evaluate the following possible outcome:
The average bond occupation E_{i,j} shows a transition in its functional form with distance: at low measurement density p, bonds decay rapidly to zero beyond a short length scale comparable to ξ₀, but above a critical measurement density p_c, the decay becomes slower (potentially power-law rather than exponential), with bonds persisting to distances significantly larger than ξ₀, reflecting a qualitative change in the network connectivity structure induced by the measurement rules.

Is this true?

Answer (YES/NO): NO